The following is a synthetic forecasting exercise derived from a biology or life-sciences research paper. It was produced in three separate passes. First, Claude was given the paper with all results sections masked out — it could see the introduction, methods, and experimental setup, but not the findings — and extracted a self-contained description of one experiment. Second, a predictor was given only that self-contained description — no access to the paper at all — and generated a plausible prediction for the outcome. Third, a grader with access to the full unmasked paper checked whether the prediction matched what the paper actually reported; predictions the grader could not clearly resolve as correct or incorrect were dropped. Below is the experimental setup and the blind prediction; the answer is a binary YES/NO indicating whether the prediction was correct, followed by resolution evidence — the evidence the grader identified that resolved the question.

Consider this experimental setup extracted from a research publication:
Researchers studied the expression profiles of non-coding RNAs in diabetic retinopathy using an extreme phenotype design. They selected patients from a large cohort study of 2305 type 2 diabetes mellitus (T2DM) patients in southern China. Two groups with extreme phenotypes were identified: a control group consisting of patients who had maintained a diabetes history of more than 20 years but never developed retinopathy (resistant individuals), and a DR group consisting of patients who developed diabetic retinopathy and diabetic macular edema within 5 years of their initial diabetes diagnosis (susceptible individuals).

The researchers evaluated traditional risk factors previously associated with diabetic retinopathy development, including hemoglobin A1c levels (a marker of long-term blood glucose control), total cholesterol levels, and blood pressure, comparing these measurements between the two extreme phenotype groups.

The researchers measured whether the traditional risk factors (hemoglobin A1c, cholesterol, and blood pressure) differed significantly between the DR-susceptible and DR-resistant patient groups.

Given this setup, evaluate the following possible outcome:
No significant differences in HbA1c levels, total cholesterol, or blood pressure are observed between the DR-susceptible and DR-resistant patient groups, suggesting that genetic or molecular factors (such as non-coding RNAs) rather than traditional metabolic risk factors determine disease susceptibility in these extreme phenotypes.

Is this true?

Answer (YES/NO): YES